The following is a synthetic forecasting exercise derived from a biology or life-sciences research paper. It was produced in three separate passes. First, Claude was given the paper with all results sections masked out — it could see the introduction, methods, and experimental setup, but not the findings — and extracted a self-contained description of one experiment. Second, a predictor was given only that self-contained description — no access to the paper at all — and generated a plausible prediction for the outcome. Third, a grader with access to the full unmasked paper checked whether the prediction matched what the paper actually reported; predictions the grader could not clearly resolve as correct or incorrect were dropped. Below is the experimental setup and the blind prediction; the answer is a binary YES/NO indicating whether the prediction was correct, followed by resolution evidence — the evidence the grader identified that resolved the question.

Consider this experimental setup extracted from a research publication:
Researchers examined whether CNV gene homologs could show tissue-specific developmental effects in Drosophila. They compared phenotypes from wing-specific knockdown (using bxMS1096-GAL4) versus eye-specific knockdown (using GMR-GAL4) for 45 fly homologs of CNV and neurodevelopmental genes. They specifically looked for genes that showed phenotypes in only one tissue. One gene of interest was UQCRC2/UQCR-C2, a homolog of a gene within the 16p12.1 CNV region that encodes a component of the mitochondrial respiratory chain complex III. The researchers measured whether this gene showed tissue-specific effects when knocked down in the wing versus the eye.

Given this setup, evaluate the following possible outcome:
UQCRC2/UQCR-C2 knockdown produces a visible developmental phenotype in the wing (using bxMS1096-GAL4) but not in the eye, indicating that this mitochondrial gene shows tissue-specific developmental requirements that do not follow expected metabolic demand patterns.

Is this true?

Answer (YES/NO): YES